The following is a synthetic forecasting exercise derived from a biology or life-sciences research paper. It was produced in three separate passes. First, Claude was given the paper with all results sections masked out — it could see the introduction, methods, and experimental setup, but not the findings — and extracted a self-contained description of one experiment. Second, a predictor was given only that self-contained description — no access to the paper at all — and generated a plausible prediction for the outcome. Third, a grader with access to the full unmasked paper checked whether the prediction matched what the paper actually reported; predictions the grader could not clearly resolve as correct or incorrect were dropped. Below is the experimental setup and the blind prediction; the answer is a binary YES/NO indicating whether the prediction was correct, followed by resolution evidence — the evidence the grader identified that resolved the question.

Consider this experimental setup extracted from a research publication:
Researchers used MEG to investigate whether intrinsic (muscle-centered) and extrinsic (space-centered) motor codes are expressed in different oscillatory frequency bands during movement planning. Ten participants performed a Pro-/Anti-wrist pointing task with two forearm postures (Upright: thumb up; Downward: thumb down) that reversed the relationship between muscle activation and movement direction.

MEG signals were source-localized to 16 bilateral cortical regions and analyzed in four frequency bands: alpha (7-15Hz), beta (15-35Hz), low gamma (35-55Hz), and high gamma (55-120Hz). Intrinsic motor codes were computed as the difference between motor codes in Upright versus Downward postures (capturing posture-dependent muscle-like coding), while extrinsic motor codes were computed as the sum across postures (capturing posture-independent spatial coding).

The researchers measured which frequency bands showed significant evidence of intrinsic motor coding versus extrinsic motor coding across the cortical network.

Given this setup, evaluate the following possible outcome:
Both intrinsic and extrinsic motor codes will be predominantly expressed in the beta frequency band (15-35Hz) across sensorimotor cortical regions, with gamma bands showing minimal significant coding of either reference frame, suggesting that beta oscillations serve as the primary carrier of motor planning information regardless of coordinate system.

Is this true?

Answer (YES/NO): NO